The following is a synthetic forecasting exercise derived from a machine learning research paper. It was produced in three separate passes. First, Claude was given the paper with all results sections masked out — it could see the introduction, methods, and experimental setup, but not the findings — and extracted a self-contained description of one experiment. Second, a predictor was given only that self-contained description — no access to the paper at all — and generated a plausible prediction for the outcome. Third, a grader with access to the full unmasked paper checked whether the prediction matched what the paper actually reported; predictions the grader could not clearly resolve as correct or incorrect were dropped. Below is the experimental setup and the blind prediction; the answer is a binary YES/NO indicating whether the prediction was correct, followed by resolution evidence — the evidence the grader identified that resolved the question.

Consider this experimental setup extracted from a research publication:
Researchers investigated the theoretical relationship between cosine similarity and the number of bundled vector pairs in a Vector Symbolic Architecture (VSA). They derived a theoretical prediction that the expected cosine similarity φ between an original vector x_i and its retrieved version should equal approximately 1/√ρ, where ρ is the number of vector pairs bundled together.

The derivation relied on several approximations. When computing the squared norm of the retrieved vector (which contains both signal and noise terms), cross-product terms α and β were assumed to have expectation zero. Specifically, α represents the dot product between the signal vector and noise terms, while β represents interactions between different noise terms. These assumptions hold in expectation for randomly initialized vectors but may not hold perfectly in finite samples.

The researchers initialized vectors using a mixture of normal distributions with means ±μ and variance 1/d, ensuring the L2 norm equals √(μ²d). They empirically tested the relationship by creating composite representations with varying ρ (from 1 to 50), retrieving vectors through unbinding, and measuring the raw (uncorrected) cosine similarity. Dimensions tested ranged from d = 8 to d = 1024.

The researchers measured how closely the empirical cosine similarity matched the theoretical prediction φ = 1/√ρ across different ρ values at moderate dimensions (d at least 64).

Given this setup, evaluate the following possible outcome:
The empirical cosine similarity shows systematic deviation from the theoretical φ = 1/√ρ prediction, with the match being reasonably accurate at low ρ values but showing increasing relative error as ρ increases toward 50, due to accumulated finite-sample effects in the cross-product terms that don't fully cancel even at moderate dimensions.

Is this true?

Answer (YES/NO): NO